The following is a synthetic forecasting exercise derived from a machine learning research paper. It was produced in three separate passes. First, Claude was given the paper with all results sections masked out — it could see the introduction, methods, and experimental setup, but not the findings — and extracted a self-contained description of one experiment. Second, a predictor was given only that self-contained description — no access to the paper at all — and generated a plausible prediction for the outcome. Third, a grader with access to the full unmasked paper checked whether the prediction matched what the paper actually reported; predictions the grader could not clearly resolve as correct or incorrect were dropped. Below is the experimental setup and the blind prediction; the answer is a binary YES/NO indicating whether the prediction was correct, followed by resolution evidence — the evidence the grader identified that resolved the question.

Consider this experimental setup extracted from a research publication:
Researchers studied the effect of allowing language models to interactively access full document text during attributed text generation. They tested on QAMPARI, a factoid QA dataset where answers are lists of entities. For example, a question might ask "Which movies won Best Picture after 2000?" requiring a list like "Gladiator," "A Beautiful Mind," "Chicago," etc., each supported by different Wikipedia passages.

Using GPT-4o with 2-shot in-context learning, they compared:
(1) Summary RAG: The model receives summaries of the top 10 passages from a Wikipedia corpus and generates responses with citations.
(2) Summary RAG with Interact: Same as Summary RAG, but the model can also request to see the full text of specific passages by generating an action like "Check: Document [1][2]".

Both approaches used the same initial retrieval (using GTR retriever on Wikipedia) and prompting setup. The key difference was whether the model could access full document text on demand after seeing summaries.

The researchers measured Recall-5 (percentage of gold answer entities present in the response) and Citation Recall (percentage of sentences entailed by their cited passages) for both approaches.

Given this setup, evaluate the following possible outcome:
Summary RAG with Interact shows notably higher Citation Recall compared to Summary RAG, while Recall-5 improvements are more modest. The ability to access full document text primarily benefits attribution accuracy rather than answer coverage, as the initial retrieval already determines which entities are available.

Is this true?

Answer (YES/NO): NO